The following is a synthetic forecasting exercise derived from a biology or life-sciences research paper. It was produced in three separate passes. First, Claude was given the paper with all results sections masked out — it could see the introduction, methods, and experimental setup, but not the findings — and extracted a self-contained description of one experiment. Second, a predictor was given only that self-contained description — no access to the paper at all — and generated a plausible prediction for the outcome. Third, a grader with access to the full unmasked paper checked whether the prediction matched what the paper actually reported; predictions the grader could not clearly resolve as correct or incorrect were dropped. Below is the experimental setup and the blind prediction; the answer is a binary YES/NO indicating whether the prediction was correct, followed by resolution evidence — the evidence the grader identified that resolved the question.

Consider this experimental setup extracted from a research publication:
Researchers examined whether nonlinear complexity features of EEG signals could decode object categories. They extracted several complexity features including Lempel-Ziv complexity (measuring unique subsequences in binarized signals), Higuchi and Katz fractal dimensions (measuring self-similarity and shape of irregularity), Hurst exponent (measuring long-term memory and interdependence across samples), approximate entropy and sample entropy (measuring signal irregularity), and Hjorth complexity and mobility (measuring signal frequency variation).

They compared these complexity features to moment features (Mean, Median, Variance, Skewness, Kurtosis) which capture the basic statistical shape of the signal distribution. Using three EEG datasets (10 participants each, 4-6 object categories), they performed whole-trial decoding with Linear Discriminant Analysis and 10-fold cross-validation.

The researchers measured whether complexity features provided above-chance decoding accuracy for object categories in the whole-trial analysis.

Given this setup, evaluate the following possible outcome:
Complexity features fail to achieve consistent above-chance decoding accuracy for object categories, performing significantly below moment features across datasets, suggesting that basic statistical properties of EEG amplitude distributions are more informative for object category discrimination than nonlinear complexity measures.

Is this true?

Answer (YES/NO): NO